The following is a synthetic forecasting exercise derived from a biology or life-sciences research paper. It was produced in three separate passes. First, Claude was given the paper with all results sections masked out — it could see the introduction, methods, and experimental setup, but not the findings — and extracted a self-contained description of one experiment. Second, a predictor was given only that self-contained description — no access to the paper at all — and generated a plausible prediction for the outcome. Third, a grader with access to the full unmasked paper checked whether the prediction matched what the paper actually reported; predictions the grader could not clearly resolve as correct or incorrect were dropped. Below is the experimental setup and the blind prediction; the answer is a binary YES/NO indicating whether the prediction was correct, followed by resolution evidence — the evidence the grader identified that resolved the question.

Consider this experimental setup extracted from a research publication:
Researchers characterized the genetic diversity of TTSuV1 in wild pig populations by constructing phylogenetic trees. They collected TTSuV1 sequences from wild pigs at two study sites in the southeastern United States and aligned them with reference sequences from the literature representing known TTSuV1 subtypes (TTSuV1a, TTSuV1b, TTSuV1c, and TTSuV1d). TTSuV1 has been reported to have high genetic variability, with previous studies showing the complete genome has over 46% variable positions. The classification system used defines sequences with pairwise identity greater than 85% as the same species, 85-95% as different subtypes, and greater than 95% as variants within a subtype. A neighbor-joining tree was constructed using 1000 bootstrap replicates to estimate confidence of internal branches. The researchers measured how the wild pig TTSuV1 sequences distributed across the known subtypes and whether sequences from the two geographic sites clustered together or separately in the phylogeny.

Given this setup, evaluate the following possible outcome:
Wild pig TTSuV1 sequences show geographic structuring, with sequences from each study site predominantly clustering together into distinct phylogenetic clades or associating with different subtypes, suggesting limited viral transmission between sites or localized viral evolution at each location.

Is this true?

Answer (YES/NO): YES